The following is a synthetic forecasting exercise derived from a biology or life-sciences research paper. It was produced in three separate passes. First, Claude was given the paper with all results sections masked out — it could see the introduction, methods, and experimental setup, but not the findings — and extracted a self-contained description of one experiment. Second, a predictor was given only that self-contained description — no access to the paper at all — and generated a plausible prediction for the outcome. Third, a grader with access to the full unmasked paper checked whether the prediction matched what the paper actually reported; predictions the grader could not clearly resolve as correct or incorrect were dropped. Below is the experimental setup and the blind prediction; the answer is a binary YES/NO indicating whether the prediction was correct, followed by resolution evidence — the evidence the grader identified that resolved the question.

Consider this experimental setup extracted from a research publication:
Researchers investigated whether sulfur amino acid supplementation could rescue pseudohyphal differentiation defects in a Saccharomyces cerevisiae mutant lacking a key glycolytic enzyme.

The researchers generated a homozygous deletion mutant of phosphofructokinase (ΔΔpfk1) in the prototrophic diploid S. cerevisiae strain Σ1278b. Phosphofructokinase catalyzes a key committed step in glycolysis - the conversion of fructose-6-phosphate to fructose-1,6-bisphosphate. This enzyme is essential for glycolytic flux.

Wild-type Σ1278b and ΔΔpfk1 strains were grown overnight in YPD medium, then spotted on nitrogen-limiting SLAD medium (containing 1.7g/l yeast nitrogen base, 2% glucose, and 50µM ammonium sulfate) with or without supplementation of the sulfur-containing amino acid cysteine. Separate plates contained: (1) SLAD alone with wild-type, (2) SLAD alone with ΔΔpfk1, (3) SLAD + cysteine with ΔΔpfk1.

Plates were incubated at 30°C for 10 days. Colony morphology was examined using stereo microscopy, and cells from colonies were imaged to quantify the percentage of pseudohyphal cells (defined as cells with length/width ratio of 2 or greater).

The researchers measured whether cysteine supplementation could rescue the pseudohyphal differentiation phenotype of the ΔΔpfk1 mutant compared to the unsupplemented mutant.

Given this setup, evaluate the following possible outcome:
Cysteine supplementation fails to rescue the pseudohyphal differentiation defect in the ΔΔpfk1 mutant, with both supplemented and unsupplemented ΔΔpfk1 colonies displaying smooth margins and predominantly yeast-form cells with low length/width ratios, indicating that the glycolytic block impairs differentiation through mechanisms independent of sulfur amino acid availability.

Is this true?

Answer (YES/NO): NO